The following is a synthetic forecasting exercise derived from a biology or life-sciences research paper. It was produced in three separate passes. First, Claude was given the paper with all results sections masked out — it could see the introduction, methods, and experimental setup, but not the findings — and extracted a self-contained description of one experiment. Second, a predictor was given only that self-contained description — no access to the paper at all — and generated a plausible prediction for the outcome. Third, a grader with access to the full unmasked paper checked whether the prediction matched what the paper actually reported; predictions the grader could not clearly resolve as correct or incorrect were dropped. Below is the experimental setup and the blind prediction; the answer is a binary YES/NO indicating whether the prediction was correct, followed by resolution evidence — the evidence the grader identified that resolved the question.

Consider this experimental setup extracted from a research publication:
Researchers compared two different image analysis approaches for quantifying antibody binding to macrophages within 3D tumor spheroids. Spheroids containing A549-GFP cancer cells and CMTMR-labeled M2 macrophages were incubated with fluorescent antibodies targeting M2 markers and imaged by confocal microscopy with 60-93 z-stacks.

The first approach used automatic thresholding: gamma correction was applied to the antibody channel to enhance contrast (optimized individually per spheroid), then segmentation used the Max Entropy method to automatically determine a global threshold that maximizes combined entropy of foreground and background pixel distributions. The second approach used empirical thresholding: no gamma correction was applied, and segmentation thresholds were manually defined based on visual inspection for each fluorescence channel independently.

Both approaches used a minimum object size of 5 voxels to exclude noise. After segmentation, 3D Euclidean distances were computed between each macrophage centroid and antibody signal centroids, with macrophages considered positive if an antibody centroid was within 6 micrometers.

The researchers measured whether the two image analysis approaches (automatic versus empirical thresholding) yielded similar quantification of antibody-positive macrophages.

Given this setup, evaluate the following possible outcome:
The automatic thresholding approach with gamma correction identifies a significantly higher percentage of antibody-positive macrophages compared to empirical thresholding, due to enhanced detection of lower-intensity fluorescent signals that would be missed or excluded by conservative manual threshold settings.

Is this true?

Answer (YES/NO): NO